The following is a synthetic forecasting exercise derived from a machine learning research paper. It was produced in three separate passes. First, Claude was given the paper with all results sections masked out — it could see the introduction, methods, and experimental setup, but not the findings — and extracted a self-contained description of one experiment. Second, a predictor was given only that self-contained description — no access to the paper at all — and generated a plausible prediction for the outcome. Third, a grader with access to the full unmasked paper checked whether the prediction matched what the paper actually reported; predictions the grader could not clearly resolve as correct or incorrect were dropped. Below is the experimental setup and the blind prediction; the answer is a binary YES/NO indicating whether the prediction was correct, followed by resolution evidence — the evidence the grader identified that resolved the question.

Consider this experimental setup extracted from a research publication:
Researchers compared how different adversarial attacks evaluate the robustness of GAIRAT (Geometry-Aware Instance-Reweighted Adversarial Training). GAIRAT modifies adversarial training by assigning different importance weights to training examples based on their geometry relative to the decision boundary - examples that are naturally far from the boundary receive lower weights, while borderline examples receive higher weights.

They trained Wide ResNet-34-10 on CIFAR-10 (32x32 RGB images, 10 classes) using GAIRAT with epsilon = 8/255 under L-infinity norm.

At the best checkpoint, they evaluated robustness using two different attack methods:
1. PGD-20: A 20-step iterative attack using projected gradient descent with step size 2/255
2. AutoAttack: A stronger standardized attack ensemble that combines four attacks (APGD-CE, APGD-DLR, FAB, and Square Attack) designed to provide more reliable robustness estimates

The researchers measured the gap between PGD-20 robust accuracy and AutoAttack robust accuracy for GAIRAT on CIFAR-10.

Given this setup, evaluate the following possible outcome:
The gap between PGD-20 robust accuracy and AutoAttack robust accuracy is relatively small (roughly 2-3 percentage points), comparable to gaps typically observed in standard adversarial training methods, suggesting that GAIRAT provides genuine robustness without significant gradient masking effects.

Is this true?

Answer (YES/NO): NO